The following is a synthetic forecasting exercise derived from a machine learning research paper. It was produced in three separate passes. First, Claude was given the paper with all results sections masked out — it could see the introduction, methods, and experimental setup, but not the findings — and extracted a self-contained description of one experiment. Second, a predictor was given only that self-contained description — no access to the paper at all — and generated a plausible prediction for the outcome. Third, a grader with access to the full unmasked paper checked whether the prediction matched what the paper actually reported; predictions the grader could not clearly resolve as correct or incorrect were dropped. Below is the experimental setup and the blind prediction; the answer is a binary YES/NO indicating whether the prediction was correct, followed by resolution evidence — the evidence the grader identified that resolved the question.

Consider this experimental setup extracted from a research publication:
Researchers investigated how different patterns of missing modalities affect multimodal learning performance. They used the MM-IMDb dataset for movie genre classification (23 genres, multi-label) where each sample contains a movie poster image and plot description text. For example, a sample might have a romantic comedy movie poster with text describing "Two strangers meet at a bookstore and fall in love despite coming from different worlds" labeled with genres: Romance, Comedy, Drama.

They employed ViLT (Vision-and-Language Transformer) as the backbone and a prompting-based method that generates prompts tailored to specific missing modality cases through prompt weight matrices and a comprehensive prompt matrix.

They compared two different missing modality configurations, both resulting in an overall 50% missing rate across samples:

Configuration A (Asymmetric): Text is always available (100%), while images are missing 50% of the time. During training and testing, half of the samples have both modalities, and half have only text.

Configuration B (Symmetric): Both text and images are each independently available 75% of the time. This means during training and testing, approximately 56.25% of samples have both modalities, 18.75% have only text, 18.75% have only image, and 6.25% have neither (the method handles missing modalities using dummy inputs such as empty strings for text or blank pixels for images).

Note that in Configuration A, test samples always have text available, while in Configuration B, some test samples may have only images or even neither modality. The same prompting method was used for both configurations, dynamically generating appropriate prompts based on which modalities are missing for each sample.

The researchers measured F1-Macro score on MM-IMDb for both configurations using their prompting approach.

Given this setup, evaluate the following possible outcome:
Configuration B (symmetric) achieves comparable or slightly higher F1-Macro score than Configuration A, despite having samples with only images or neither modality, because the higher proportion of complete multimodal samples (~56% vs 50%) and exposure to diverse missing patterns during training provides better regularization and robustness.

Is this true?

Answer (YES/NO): YES